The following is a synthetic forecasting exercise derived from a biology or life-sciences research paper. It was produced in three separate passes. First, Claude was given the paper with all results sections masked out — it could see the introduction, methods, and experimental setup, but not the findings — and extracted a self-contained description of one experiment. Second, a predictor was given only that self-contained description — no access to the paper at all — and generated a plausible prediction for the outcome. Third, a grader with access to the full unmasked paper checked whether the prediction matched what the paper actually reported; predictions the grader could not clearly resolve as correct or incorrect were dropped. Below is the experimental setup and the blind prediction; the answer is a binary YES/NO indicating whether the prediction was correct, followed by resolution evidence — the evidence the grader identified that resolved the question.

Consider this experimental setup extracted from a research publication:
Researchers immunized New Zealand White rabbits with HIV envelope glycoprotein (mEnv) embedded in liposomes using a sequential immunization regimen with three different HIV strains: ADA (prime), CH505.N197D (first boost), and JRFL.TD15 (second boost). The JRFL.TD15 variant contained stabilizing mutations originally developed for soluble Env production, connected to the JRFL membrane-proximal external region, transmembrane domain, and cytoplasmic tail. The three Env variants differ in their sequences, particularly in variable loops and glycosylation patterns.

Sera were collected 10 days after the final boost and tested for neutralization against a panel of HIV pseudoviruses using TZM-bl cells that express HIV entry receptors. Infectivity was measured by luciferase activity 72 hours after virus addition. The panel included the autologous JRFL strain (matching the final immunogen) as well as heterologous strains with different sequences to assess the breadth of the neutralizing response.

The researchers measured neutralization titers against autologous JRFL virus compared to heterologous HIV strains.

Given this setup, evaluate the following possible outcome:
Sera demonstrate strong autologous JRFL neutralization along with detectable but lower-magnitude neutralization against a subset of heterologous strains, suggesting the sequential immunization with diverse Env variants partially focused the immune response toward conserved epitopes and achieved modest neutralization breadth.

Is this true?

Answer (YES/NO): NO